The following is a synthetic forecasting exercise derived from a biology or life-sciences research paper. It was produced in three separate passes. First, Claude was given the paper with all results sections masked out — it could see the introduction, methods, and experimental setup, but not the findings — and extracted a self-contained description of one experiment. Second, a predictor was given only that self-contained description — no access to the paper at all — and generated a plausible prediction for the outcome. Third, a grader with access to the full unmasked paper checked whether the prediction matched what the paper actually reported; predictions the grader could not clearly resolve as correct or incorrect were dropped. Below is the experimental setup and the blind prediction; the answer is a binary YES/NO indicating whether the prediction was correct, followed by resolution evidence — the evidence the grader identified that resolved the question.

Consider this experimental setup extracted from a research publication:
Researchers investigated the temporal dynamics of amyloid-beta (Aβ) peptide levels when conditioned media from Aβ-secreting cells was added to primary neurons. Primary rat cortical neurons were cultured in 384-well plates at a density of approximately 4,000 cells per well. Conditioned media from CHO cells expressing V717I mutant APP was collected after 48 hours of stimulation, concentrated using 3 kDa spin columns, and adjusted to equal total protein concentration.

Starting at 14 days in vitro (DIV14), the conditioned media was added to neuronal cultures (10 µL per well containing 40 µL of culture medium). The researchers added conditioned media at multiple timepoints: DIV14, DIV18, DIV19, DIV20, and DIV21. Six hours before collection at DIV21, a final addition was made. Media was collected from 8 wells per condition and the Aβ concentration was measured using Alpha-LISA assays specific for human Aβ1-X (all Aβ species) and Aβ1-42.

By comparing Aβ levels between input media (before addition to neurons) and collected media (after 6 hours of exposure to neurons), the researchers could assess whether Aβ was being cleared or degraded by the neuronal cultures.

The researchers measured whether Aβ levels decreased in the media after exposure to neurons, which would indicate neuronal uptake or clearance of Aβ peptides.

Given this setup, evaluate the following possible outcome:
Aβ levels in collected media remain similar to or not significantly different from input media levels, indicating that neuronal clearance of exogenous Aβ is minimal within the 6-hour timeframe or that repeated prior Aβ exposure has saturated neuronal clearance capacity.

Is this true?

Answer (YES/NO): NO